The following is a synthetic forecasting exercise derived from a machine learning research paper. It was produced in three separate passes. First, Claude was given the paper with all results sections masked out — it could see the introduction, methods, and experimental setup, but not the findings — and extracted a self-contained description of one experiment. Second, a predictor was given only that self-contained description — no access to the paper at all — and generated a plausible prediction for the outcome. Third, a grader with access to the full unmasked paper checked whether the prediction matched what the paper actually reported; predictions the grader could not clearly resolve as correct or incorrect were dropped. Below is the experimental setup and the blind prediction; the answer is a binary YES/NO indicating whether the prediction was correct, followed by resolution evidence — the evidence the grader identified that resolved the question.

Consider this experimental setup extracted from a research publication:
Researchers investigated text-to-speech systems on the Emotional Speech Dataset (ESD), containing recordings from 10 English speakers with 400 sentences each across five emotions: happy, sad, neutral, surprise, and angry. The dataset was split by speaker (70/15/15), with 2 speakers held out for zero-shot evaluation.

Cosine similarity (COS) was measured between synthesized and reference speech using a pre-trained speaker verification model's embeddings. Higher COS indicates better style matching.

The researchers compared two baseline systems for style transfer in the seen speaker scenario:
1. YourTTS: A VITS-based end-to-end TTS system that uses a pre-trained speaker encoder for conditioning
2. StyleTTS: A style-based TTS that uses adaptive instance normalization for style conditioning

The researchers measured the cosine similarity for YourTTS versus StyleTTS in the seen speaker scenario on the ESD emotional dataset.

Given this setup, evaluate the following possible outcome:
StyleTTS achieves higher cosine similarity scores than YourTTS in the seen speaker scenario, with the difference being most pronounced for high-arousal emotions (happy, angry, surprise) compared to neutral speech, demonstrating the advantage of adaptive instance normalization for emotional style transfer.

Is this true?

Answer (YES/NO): NO